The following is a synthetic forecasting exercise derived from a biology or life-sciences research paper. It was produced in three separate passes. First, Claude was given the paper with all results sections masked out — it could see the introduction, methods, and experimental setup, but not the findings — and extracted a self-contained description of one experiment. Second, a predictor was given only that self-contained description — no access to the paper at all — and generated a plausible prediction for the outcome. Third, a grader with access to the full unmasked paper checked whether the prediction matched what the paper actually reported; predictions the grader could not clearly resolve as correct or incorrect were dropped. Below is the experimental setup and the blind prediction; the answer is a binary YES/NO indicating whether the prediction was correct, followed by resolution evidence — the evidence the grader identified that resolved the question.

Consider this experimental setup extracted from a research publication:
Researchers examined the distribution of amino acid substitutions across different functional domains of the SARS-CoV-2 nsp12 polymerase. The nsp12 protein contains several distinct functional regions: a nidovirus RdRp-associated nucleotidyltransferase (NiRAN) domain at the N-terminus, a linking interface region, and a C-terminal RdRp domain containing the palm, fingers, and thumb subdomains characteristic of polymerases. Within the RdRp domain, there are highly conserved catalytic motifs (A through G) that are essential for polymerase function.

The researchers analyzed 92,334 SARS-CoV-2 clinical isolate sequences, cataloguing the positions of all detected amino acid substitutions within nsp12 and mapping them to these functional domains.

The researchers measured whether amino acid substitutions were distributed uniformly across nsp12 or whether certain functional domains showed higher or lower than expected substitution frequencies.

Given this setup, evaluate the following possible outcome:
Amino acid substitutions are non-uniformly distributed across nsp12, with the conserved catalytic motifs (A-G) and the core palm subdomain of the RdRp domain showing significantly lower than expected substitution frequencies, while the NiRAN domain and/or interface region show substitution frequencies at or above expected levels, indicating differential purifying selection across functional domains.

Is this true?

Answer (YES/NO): YES